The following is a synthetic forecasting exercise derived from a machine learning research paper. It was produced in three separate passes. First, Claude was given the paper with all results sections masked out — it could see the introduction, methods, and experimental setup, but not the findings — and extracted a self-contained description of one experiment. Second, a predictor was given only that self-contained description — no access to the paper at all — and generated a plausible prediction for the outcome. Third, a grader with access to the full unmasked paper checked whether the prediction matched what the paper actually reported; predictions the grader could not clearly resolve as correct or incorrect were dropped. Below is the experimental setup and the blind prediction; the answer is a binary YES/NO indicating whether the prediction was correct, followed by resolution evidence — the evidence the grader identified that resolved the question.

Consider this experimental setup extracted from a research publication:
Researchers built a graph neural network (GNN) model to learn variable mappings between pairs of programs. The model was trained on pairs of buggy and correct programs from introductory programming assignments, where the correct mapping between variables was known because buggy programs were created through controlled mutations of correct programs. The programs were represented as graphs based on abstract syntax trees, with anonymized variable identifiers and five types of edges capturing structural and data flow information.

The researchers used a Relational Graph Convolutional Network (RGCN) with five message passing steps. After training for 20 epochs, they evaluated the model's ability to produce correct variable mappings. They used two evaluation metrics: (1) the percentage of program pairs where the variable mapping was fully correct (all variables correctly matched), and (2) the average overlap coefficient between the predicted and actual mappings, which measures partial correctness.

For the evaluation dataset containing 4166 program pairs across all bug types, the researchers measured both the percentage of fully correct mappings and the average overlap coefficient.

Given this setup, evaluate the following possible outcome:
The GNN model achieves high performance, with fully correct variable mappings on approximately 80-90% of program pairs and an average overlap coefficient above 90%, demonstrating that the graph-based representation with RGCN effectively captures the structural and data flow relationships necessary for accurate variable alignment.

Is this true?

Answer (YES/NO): YES